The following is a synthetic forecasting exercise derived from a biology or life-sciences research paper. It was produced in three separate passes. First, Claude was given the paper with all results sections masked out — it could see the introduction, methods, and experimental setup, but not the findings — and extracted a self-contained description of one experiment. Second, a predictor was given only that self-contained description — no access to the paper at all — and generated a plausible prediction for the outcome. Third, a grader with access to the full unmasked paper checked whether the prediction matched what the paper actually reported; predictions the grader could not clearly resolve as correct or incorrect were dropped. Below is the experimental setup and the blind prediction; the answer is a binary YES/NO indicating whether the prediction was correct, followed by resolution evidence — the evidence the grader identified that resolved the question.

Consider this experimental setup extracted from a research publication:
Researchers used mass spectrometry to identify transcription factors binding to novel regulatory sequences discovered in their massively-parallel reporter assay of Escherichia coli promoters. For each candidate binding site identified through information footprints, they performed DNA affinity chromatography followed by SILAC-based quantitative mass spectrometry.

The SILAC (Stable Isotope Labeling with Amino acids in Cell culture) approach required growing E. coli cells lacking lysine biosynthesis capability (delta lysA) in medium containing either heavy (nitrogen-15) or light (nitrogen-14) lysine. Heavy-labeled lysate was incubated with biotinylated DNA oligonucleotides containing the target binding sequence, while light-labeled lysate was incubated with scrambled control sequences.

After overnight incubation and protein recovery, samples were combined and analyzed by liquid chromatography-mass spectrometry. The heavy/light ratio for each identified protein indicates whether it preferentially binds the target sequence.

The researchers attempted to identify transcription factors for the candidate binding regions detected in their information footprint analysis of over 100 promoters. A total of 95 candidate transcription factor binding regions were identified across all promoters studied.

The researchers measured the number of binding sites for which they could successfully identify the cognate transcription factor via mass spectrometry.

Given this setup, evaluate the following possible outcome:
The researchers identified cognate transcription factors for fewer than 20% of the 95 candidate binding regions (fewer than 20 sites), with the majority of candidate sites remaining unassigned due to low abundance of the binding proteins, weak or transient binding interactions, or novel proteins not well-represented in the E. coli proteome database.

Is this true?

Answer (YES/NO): NO